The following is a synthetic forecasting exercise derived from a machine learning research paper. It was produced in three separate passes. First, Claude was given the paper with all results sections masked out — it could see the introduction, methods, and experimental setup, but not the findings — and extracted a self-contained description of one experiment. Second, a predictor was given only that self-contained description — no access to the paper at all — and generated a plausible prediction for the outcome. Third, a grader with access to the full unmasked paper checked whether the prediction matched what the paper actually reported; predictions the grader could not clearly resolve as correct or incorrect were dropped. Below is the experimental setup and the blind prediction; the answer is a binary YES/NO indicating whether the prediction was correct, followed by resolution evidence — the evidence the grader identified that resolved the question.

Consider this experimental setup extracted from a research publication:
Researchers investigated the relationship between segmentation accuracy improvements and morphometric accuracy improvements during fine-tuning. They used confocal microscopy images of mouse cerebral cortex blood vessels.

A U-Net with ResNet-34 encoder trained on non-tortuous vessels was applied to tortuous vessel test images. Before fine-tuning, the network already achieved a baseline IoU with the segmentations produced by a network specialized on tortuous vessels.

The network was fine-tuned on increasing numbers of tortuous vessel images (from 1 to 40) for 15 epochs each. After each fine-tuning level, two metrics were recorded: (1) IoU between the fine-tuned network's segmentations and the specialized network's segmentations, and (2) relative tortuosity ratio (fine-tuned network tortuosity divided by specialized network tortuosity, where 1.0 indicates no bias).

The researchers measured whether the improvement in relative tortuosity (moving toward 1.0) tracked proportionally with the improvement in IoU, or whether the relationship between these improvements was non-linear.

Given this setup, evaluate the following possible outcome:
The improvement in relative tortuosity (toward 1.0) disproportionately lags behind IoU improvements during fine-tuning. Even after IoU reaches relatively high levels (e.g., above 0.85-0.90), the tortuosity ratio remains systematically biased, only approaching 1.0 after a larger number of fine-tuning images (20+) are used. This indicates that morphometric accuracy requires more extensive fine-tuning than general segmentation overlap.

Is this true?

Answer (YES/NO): NO